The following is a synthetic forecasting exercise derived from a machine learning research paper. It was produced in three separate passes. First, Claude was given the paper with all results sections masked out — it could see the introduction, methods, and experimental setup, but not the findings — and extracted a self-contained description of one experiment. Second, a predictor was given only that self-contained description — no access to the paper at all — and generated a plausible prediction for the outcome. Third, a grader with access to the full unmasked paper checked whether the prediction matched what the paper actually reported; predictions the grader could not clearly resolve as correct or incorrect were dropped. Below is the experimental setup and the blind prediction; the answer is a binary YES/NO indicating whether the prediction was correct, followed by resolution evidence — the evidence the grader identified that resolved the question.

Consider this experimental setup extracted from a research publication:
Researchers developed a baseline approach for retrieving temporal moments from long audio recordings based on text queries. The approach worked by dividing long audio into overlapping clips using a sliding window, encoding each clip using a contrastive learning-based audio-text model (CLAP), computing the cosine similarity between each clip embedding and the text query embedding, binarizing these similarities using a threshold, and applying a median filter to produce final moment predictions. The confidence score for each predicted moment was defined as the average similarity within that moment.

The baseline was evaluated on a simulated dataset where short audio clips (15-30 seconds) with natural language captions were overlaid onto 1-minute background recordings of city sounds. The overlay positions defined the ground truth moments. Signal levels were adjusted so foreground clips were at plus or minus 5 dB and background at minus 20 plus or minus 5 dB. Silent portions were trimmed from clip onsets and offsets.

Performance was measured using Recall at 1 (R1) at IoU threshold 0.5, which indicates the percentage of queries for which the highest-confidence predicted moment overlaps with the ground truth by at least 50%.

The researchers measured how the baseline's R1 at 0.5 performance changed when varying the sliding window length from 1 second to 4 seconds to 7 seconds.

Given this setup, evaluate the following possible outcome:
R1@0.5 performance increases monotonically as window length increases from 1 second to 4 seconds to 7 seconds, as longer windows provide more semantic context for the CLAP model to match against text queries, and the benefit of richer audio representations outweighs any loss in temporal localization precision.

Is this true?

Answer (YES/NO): YES